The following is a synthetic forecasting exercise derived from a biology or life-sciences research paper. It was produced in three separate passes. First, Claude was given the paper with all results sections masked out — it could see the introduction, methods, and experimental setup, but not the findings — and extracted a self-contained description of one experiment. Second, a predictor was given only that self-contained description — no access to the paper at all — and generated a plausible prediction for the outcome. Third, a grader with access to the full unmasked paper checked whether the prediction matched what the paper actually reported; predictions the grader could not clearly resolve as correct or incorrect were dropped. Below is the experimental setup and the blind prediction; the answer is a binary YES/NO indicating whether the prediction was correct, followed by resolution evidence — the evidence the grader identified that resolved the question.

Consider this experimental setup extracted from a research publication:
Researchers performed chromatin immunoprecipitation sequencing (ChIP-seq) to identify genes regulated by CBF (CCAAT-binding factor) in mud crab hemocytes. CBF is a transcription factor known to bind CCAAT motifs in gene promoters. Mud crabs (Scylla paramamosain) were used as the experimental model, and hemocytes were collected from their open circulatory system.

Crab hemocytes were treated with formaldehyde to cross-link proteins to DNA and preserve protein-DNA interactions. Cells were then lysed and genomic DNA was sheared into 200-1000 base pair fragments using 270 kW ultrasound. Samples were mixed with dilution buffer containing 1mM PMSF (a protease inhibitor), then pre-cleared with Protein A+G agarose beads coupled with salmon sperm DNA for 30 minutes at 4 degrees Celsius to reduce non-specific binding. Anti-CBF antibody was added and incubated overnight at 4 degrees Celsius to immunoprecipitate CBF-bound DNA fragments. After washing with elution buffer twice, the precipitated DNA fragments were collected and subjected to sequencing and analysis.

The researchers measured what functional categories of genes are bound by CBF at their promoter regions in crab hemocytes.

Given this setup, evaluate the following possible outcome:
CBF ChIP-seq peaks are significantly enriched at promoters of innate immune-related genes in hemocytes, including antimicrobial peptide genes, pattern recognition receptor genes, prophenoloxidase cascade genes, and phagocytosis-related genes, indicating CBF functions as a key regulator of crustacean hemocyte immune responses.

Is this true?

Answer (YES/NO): NO